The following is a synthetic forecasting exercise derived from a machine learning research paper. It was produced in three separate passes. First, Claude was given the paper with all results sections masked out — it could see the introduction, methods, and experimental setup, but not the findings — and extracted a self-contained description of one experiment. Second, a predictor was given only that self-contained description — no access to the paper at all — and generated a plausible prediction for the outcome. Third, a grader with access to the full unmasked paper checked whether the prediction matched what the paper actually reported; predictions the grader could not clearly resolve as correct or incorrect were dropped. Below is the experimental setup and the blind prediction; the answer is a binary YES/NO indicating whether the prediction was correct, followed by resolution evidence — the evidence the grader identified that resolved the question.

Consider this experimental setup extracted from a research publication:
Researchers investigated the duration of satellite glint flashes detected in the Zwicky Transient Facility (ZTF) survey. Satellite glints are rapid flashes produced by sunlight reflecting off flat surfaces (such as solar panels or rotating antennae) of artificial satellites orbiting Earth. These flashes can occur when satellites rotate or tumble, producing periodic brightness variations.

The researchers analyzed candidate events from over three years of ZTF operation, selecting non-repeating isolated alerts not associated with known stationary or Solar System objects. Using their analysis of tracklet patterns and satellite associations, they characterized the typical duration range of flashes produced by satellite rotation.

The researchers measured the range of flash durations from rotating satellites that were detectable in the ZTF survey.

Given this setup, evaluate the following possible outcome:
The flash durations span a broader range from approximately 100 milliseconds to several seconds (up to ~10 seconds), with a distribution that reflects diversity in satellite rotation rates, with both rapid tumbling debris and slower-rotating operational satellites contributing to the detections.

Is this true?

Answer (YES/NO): NO